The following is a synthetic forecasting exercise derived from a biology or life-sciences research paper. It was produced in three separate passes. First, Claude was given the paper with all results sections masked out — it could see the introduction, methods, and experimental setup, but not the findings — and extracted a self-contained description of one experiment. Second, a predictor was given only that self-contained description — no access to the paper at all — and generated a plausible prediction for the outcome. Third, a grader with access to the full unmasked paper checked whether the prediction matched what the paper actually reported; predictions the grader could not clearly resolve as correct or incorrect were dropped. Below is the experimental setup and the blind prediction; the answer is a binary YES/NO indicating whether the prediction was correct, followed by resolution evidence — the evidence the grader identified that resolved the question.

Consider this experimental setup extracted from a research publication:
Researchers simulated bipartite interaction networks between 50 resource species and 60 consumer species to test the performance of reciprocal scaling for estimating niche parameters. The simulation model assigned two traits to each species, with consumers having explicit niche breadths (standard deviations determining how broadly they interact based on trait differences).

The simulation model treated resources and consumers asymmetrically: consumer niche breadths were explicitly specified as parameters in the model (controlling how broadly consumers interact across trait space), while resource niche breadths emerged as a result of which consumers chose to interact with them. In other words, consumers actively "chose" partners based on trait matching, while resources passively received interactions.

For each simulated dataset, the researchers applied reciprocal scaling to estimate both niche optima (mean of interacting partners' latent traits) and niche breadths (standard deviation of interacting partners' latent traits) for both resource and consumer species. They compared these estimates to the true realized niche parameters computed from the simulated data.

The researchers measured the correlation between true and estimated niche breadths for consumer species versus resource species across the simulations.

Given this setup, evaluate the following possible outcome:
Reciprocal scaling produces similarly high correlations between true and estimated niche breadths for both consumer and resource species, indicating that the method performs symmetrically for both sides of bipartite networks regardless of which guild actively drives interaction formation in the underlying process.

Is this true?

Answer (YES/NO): NO